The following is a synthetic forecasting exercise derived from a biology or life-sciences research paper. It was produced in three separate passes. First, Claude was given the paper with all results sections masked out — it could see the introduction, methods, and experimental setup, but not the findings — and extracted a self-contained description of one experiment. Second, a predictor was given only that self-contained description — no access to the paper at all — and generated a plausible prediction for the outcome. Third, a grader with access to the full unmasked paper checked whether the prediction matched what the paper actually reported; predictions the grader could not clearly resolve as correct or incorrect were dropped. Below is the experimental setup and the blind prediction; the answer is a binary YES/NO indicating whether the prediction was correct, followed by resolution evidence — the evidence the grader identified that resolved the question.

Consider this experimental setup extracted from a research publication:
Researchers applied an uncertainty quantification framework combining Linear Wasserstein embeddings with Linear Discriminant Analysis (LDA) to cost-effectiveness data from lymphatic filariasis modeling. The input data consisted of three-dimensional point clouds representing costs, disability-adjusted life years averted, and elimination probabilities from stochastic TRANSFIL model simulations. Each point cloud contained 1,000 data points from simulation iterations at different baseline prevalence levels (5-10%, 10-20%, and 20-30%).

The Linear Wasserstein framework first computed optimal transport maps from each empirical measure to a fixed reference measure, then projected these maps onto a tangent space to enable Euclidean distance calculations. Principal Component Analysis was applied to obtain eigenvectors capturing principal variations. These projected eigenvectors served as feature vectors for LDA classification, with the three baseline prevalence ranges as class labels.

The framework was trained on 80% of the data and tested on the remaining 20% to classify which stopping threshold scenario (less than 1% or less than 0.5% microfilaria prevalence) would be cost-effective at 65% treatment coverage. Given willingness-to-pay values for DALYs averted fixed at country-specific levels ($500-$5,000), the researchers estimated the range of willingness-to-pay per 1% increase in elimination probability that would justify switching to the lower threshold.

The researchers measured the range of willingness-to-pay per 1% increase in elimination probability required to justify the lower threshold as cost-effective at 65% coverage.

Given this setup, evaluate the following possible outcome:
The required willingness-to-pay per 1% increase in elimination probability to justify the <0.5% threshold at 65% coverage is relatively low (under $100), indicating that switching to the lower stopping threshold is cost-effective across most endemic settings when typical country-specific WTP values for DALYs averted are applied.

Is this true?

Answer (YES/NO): NO